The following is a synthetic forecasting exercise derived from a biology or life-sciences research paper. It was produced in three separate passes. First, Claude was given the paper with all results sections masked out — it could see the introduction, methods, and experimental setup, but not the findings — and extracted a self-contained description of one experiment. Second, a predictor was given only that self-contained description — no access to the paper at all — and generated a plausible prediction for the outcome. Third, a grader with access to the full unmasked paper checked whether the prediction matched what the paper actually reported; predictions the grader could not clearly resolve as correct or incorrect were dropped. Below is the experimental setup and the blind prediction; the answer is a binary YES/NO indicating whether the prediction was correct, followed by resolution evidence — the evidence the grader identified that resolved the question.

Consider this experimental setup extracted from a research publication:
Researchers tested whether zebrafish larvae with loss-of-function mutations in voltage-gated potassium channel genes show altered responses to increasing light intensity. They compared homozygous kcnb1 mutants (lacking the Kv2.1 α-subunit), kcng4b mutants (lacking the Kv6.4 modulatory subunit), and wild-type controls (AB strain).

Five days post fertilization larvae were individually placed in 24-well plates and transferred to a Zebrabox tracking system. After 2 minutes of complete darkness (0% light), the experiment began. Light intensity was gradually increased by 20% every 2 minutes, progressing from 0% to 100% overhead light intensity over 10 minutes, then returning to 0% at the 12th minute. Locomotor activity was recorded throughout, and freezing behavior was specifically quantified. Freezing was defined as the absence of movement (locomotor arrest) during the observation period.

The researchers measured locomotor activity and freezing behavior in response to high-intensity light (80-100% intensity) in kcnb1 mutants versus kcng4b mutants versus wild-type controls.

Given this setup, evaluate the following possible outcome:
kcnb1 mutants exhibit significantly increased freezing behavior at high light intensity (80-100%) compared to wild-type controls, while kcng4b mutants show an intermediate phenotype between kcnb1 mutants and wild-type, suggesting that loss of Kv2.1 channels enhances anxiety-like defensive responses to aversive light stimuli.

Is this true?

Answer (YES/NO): NO